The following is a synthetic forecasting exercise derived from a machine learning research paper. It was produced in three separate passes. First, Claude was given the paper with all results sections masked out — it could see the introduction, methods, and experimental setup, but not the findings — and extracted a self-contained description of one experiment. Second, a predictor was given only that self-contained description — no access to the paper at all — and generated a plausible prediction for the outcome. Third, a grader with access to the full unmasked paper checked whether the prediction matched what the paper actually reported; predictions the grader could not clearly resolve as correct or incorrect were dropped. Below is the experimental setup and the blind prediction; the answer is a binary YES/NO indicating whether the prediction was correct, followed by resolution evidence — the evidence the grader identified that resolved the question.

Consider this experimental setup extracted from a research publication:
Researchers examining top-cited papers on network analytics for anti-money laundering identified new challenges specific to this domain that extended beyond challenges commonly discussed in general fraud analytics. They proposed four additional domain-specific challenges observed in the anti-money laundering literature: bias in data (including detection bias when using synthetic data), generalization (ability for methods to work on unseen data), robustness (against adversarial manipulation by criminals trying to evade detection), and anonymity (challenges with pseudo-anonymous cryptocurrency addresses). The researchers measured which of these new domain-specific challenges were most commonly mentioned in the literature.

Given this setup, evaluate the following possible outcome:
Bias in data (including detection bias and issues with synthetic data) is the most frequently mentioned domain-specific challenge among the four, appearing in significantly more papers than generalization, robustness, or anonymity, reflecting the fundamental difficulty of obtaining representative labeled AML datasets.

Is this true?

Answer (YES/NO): NO